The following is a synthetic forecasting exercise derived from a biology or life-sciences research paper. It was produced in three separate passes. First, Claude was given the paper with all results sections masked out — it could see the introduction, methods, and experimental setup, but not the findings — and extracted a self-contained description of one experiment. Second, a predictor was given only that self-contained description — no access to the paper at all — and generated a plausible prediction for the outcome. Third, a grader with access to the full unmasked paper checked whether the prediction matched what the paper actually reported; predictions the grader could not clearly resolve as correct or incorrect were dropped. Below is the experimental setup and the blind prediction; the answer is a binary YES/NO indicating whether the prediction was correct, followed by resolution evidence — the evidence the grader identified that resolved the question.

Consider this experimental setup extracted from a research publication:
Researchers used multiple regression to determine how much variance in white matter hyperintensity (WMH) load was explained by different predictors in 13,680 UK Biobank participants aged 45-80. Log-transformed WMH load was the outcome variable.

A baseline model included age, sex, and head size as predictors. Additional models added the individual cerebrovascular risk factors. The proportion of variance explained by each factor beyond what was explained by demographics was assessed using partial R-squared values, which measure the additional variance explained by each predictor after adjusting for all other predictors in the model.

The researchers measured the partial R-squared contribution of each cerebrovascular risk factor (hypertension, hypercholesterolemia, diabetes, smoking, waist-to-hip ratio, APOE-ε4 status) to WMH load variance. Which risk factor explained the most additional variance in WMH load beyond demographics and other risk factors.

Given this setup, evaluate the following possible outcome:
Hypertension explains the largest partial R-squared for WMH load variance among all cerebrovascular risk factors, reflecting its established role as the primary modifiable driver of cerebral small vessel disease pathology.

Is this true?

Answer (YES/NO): YES